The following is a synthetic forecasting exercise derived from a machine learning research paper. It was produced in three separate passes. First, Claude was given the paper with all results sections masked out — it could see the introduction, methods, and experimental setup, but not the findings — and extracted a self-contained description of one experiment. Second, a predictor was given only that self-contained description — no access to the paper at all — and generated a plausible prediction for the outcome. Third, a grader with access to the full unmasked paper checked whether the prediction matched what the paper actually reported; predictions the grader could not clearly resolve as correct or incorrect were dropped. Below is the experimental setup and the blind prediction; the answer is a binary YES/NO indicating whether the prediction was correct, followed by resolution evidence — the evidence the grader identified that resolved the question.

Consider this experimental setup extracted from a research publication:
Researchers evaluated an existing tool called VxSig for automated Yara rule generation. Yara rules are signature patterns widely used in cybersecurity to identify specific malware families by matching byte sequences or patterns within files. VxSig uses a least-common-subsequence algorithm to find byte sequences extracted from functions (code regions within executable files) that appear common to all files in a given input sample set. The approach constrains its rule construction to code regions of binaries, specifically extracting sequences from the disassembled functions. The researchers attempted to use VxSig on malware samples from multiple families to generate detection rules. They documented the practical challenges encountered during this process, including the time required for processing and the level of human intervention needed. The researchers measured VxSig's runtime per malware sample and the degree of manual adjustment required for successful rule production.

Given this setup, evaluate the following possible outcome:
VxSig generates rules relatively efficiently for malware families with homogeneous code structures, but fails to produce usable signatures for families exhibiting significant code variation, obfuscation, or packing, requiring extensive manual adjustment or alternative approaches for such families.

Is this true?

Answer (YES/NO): NO